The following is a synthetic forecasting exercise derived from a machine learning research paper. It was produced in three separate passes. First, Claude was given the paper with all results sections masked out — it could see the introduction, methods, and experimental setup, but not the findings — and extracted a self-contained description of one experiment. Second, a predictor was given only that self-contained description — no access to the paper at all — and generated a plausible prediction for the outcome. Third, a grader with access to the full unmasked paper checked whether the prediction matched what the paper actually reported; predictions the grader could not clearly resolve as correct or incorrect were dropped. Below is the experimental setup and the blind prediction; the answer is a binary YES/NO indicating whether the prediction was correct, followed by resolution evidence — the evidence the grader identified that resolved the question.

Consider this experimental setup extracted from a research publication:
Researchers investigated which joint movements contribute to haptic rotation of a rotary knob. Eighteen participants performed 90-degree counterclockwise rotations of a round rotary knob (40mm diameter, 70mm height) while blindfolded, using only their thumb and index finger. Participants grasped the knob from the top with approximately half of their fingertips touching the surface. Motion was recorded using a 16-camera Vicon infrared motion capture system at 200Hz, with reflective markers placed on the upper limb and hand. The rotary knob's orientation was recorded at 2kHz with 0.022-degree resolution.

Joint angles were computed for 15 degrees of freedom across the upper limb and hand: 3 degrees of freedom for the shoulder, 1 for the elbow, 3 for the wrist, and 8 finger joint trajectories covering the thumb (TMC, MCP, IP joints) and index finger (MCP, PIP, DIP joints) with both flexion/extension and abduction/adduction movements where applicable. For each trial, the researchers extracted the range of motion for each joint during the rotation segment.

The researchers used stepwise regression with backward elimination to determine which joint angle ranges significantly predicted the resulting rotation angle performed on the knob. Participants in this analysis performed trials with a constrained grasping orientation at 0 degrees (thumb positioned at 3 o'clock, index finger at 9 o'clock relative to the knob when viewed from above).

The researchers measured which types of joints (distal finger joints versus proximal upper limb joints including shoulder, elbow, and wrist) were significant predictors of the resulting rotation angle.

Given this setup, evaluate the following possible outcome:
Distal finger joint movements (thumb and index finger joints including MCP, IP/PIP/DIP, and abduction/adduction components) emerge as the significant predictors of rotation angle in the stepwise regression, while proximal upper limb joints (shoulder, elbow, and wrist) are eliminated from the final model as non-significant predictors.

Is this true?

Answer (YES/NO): NO